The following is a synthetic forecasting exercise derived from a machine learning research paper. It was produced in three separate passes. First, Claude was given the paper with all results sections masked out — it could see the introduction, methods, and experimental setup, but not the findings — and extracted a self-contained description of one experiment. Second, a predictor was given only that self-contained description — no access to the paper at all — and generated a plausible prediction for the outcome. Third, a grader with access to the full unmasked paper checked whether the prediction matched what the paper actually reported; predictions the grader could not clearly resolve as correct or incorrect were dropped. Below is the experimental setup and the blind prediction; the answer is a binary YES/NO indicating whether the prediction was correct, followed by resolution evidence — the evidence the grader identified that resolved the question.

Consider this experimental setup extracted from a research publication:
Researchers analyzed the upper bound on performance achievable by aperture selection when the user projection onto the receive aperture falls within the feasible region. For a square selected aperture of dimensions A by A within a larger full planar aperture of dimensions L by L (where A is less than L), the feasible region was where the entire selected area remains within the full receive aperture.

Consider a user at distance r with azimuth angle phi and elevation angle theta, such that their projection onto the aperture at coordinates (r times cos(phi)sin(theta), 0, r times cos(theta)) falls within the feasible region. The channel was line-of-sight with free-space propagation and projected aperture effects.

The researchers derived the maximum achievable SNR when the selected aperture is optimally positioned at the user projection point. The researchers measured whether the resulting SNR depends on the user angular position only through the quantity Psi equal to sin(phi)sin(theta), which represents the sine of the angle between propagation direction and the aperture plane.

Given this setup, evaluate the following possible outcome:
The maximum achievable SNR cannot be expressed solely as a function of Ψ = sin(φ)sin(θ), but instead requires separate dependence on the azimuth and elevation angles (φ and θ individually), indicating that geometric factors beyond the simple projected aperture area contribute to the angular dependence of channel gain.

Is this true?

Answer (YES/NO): NO